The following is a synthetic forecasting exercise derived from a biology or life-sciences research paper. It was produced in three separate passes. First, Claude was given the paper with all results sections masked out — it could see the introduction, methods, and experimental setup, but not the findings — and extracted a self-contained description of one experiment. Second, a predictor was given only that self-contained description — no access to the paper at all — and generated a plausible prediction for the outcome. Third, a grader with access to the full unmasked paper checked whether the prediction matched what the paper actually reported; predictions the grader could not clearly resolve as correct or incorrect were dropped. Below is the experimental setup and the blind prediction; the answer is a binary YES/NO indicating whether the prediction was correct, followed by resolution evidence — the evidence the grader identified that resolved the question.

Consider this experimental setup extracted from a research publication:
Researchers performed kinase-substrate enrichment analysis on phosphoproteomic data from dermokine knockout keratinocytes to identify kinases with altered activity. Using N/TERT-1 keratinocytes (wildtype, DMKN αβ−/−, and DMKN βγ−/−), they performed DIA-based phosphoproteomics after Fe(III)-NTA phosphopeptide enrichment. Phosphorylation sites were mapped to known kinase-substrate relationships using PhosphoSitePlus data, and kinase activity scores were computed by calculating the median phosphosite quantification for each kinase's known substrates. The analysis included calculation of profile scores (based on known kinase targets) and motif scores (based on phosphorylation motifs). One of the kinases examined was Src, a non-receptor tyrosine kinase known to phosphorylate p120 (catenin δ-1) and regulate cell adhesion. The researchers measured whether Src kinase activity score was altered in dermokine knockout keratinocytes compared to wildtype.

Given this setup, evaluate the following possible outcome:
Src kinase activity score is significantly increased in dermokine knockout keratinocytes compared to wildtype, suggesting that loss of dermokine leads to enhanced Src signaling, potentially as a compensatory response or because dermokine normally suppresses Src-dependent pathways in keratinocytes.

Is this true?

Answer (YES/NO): NO